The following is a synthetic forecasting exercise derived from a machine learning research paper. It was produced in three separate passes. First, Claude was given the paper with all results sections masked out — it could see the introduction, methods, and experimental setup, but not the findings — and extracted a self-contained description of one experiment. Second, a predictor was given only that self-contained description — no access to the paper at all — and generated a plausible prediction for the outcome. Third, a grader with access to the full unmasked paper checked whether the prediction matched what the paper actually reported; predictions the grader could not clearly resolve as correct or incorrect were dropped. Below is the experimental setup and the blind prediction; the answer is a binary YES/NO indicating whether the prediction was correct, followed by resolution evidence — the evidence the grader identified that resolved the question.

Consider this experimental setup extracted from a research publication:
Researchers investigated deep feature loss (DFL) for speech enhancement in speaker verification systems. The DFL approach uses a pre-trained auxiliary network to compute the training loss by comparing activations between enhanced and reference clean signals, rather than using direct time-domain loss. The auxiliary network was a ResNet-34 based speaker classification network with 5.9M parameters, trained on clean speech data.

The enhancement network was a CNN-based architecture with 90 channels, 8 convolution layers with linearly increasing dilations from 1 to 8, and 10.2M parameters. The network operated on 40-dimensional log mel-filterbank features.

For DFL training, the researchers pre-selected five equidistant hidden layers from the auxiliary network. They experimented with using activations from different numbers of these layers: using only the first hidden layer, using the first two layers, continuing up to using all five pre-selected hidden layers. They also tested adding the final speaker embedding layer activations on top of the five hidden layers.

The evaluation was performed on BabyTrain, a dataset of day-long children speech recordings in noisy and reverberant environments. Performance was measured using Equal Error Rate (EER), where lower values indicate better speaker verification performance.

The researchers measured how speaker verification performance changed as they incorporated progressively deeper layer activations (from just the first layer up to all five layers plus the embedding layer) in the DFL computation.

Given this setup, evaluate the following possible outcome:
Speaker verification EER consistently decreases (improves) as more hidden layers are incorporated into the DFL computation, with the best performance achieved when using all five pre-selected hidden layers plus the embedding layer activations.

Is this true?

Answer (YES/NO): NO